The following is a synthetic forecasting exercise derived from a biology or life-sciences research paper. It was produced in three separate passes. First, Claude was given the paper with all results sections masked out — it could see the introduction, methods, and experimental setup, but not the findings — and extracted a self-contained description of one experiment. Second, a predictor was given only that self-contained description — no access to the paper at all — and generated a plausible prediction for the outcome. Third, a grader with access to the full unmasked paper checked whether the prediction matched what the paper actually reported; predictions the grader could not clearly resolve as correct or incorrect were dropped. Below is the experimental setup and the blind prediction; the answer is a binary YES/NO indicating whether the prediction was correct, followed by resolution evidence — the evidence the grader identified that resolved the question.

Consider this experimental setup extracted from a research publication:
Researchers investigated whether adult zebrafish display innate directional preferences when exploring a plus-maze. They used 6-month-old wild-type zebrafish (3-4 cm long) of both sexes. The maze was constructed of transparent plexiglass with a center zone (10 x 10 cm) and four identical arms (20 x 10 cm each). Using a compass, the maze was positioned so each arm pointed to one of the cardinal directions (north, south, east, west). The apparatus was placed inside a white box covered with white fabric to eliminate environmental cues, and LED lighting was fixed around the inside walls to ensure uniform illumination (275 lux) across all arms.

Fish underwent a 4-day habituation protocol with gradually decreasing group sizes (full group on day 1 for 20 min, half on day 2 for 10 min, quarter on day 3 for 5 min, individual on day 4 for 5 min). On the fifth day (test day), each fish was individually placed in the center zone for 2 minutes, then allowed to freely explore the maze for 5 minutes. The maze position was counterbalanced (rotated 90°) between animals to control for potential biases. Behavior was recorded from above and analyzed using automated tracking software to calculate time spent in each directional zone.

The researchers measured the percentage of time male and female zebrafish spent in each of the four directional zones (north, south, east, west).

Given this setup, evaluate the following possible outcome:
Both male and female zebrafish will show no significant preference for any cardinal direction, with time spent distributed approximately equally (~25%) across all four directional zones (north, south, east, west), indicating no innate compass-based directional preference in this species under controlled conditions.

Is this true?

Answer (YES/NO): YES